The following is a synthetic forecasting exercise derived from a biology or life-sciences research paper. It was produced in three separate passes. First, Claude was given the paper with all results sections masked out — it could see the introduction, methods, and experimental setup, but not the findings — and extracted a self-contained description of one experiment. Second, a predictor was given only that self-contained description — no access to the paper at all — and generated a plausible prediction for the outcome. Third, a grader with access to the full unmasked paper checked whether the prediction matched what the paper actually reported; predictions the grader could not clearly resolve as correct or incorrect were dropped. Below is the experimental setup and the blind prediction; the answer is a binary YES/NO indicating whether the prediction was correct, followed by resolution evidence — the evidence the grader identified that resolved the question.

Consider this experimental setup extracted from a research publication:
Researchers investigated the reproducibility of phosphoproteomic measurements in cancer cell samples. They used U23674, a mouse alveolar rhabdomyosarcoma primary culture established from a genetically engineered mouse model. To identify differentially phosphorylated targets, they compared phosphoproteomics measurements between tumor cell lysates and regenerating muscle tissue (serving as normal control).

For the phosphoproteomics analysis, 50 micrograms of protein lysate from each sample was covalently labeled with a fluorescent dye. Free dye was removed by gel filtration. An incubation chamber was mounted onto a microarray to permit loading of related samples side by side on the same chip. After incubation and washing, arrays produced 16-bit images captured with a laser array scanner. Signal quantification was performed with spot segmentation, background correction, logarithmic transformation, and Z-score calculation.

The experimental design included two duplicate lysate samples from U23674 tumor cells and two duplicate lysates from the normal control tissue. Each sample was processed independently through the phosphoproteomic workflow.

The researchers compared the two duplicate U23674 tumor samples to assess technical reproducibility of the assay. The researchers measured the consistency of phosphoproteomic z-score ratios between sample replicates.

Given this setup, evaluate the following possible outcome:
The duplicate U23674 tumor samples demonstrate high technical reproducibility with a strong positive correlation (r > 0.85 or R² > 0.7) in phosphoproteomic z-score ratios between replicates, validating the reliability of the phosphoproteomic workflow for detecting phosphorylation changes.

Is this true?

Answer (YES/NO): NO